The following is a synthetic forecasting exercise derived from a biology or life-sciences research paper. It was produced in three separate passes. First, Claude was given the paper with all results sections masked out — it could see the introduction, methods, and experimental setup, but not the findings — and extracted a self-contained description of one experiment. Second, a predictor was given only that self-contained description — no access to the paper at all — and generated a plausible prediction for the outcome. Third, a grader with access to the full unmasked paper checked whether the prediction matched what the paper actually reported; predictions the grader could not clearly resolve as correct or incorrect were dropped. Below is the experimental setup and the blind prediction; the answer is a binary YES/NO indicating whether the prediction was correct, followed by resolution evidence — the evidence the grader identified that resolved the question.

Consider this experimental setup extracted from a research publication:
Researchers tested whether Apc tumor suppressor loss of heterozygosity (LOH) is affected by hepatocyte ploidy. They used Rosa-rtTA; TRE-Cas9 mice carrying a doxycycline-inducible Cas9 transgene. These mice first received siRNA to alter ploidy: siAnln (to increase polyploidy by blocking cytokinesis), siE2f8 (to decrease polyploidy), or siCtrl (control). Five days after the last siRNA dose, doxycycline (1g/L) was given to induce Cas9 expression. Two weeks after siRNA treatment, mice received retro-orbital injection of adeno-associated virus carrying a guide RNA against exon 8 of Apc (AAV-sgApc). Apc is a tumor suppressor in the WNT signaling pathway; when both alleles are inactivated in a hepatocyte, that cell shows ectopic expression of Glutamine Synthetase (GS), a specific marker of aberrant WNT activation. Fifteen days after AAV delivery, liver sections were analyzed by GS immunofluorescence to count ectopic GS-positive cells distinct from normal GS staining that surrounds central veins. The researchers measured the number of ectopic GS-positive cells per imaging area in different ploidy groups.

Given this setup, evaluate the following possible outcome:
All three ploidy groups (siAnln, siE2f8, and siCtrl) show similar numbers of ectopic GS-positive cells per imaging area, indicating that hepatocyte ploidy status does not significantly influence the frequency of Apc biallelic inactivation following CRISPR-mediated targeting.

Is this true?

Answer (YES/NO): NO